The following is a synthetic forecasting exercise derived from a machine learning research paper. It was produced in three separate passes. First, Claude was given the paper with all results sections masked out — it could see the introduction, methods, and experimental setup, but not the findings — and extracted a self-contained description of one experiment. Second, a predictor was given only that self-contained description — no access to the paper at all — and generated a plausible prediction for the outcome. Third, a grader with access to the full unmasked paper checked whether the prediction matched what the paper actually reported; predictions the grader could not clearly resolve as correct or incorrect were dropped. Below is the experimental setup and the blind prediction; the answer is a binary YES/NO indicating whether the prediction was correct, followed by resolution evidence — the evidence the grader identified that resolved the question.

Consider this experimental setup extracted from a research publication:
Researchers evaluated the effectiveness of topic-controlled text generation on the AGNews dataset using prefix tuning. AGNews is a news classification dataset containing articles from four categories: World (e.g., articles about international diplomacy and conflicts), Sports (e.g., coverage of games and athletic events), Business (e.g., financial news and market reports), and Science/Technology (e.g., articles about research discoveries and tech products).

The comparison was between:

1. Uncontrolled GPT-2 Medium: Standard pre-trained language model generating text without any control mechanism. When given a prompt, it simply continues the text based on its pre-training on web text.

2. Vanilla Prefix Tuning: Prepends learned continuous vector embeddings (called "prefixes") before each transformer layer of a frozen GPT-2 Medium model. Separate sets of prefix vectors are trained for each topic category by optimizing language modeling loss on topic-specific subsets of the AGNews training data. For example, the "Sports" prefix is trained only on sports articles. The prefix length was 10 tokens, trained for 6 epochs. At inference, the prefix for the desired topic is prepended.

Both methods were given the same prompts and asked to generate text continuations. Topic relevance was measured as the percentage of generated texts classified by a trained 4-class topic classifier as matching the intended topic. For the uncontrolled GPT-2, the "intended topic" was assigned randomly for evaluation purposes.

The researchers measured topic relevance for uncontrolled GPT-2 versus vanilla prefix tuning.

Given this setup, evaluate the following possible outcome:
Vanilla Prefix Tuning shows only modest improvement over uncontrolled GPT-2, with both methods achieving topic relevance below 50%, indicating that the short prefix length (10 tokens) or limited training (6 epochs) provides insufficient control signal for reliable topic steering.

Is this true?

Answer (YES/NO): NO